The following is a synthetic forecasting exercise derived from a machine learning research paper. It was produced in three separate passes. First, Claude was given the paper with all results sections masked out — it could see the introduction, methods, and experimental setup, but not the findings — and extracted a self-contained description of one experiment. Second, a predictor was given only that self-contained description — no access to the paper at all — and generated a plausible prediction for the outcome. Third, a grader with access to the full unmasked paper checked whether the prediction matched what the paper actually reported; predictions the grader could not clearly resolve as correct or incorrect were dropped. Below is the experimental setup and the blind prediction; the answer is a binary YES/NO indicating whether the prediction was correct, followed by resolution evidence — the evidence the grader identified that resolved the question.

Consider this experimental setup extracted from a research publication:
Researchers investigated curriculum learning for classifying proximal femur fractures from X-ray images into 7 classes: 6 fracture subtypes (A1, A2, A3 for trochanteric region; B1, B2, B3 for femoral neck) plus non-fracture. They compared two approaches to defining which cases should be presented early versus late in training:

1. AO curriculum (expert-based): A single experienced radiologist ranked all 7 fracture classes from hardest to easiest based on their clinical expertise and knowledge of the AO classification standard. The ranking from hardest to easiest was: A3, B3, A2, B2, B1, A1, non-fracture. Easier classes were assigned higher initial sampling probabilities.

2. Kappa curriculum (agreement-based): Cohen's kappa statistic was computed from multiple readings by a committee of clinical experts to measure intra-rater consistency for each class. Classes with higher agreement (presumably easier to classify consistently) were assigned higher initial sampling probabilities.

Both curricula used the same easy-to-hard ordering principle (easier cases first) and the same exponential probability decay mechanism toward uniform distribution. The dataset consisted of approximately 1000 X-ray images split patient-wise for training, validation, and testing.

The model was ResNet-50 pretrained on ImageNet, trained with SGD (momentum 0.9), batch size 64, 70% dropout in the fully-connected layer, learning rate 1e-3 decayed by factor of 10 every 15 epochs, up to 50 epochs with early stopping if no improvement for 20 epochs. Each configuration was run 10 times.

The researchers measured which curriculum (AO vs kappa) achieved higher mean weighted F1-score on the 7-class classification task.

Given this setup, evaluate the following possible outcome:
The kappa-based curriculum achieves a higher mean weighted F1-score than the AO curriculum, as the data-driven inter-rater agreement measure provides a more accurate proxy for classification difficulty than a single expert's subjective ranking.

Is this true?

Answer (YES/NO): YES